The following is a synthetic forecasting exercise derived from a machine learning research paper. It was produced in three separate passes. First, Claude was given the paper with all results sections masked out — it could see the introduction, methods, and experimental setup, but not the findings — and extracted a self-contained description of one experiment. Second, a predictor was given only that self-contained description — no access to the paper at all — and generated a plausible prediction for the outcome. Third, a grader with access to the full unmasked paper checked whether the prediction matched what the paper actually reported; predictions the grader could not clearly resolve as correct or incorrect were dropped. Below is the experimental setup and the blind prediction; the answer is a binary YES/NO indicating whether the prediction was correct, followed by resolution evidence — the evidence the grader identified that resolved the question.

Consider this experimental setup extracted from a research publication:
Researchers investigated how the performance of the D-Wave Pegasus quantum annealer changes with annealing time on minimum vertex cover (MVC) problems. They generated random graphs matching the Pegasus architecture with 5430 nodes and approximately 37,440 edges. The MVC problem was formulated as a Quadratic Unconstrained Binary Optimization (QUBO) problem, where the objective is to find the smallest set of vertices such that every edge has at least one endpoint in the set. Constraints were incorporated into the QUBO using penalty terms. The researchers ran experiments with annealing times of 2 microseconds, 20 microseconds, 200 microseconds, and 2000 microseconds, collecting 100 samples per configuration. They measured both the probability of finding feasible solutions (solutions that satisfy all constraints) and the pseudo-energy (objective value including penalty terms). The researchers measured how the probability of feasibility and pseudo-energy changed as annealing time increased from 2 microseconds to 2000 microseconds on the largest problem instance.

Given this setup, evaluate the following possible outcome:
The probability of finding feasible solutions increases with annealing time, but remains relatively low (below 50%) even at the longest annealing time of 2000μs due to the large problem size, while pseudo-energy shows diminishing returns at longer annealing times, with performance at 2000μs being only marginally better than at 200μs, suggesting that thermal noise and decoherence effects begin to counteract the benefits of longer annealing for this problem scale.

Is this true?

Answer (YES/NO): NO